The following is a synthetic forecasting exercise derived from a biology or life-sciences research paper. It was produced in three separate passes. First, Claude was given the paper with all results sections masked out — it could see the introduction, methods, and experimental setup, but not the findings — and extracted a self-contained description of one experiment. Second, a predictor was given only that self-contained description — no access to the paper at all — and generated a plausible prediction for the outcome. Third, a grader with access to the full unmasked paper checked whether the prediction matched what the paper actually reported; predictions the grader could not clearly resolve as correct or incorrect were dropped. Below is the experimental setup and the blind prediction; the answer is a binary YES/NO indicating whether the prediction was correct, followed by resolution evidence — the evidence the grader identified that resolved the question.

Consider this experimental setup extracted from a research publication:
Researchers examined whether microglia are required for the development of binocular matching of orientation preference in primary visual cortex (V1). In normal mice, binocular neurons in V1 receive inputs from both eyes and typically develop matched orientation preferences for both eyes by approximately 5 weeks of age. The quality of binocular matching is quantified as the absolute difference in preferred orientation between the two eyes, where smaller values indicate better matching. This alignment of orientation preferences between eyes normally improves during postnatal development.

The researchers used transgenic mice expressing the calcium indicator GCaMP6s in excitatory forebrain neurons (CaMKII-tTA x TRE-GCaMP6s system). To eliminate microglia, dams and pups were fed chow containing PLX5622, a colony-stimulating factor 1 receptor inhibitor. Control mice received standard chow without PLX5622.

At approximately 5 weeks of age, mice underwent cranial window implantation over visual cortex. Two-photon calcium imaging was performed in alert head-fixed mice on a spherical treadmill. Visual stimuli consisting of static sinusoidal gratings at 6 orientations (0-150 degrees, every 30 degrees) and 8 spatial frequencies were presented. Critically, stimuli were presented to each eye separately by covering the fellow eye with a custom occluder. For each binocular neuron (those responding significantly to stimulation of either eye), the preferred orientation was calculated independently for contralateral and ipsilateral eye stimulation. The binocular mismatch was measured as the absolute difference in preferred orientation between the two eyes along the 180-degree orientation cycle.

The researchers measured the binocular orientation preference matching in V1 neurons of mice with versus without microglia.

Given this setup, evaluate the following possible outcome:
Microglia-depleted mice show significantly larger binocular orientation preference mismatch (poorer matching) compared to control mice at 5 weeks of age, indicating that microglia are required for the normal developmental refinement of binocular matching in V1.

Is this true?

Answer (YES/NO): NO